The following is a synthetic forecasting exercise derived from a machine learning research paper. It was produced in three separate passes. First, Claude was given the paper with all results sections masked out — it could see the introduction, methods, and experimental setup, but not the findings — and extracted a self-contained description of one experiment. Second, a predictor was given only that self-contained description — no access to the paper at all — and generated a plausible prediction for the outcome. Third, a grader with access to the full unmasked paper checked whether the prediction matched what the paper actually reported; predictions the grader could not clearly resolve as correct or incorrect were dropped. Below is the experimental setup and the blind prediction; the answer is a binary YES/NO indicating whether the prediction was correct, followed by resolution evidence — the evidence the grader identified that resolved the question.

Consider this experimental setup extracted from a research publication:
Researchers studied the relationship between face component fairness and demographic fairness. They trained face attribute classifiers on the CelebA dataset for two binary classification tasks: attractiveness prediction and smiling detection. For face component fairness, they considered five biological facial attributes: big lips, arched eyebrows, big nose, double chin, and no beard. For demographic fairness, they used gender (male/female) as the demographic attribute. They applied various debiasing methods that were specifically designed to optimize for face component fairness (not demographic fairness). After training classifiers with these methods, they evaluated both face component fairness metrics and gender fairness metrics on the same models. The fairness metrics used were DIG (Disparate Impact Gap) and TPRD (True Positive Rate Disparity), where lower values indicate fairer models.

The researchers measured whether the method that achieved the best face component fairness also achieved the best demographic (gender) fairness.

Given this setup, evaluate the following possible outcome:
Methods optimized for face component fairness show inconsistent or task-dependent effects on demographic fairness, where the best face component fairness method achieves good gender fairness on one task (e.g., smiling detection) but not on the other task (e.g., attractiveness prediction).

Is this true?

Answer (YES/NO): NO